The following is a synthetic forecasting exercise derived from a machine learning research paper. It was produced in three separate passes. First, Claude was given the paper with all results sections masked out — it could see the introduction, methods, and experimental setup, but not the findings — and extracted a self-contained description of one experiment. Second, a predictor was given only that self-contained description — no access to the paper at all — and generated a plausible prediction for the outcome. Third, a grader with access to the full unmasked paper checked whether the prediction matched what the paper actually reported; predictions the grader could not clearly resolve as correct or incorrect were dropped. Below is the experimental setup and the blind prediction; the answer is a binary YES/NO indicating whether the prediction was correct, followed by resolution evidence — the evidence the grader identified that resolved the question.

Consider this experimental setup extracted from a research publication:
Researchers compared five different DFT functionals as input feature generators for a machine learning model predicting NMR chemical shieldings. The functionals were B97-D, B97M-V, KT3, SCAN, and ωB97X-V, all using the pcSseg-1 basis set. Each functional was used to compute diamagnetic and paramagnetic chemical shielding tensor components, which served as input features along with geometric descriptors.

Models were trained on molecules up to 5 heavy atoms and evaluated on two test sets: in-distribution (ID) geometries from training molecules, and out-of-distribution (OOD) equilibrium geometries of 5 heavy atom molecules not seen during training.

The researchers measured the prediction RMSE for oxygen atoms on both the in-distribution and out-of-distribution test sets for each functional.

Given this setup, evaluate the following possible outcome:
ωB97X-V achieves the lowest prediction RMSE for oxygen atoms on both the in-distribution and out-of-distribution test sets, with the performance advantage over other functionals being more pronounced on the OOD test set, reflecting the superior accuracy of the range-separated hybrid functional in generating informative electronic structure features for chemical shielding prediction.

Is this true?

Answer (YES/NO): YES